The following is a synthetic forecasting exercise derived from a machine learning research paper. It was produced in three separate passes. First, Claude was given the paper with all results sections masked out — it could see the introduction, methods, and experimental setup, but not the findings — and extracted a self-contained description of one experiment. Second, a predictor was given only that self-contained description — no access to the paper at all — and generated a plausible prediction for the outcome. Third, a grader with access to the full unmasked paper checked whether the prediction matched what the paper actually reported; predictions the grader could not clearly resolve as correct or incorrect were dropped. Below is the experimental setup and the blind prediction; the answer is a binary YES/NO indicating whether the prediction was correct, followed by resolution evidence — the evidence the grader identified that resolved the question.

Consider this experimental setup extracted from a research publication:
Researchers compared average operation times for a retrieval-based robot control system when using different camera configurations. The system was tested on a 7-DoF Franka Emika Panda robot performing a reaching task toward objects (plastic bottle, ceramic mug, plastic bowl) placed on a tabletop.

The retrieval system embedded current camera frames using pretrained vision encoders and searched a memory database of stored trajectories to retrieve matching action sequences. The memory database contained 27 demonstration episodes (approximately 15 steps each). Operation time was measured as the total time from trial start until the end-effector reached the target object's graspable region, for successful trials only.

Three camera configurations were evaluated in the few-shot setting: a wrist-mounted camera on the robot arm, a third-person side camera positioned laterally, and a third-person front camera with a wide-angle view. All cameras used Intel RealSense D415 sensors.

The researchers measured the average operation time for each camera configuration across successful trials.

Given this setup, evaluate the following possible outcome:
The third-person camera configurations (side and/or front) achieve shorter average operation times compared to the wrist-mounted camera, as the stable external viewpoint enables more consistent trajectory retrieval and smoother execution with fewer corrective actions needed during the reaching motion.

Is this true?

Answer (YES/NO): NO